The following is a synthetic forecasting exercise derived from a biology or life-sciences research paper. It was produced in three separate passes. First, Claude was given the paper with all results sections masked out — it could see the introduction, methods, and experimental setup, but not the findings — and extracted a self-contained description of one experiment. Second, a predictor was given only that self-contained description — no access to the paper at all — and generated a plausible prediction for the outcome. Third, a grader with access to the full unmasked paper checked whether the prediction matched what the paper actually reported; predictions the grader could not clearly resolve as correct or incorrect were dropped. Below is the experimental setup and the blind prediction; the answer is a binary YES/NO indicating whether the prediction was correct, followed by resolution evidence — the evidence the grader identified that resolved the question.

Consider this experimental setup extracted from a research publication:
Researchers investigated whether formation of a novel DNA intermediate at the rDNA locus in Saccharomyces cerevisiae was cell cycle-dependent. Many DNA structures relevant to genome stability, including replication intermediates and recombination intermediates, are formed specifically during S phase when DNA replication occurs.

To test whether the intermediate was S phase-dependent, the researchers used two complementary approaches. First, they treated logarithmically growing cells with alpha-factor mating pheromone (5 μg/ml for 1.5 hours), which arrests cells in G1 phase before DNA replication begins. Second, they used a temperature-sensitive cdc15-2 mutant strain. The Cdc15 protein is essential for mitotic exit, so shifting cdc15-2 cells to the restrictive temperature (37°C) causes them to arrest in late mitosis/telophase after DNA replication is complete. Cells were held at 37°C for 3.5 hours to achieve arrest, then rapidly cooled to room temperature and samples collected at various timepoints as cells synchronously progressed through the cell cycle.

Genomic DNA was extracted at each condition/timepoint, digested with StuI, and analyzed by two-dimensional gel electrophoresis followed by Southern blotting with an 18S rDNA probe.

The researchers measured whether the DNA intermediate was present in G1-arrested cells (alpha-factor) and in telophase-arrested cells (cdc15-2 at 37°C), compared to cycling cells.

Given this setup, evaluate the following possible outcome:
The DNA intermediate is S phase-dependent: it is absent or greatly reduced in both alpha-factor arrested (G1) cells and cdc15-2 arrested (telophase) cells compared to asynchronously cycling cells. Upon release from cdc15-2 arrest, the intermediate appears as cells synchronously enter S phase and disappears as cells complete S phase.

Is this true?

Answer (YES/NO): NO